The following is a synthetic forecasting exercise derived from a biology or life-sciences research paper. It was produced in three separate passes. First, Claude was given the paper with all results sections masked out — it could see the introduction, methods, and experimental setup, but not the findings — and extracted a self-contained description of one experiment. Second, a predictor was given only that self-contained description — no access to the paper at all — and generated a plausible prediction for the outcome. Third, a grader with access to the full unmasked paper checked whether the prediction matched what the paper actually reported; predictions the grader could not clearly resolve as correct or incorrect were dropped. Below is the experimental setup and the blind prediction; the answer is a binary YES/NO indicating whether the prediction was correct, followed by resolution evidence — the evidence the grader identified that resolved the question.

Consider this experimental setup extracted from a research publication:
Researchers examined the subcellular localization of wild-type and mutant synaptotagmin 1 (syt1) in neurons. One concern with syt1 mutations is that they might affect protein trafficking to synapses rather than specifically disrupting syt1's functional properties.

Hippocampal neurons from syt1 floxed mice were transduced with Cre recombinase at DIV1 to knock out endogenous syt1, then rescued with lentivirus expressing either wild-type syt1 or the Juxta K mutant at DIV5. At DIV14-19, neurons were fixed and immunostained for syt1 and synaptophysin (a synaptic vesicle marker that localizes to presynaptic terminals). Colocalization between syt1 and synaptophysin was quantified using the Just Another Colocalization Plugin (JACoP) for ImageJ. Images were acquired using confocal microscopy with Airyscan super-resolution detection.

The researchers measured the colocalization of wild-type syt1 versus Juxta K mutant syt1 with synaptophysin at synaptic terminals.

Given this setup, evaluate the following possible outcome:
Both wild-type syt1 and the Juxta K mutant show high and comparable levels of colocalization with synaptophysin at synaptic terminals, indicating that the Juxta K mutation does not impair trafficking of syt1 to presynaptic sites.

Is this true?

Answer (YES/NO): YES